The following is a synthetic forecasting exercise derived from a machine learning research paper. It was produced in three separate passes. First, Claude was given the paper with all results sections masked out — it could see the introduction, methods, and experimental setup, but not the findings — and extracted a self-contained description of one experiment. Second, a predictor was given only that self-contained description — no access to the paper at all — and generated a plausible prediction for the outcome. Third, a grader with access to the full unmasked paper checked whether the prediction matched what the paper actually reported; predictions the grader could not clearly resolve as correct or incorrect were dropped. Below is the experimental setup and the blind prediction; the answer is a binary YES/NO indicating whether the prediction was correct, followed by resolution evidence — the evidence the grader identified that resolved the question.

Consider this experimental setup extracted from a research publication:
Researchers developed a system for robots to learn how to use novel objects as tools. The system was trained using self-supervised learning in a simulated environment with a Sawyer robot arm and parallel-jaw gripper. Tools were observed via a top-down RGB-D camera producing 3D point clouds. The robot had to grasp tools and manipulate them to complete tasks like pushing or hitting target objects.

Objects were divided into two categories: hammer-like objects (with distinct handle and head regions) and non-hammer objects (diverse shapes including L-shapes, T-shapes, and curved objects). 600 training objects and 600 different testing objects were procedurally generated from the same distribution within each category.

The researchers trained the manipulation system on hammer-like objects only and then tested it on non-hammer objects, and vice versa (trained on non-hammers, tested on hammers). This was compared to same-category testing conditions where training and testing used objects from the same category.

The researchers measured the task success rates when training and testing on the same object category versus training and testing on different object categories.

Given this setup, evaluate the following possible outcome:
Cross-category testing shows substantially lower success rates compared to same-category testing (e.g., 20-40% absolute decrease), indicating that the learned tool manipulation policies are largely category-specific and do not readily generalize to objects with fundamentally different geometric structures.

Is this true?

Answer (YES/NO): NO